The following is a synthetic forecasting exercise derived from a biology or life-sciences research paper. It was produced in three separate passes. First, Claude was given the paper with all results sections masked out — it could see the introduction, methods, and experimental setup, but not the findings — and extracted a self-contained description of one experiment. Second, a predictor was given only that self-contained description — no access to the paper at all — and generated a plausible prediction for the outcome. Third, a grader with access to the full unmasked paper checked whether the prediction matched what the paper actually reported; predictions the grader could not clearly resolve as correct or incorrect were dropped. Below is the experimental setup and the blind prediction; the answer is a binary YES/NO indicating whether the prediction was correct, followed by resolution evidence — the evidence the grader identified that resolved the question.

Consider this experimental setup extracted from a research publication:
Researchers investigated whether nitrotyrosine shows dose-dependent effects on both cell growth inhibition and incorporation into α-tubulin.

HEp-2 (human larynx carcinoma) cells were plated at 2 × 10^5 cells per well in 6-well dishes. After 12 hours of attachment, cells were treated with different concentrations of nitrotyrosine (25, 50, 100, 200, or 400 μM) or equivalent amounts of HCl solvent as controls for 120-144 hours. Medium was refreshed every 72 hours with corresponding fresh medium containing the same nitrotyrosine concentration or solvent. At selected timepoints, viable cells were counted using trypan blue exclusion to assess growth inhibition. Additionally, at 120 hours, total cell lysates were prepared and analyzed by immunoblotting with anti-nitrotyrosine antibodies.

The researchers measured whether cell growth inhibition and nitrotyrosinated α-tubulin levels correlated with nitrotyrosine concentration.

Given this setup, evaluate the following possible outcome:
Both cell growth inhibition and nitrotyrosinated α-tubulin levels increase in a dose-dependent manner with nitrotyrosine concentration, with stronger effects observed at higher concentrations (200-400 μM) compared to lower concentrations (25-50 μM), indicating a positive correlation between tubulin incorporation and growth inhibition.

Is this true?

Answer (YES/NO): YES